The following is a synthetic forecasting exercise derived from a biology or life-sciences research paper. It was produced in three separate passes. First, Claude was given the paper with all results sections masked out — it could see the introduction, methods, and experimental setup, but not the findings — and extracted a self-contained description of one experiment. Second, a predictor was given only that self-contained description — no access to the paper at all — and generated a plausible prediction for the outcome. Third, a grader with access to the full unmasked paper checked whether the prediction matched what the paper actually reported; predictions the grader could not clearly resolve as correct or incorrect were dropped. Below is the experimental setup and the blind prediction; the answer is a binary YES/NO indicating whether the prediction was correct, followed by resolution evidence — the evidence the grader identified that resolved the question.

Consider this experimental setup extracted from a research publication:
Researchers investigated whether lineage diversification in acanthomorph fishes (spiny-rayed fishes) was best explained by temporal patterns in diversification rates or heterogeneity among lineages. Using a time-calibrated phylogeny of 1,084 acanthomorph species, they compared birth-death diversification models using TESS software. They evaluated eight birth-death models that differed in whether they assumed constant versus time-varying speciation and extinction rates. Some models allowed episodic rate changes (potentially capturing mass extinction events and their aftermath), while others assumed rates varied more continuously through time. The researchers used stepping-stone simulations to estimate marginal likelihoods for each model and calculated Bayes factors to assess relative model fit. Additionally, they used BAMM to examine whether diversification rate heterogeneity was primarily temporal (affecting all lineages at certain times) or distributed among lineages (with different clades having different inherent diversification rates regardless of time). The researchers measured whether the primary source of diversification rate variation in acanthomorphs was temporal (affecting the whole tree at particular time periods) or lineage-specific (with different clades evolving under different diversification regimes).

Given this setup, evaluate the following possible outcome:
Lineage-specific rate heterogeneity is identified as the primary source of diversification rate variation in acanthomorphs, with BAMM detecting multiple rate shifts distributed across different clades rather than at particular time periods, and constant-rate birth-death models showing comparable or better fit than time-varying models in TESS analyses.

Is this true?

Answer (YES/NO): NO